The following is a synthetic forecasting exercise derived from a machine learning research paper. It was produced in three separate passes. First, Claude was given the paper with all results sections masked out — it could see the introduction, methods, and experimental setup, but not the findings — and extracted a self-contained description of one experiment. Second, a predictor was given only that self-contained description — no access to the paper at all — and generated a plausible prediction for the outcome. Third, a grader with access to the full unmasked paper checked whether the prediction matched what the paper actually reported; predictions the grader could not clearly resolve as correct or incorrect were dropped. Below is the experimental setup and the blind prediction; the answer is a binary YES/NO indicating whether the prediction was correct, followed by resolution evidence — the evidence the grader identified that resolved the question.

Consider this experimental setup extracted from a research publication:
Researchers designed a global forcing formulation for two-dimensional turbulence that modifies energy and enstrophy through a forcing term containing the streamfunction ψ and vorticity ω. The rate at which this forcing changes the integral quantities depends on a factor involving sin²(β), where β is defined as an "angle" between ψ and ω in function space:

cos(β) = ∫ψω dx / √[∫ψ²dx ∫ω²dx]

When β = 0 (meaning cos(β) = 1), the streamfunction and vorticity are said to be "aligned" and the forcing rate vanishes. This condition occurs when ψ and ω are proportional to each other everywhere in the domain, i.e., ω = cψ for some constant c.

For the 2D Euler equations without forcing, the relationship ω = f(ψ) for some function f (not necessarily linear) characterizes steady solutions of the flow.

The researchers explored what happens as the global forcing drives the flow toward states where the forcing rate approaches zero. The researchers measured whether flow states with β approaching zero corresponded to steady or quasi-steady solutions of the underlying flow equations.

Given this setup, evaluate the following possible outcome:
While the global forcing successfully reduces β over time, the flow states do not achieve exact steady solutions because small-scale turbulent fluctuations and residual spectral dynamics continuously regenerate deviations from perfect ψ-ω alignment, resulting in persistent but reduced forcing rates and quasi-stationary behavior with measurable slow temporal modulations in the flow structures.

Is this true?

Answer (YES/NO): NO